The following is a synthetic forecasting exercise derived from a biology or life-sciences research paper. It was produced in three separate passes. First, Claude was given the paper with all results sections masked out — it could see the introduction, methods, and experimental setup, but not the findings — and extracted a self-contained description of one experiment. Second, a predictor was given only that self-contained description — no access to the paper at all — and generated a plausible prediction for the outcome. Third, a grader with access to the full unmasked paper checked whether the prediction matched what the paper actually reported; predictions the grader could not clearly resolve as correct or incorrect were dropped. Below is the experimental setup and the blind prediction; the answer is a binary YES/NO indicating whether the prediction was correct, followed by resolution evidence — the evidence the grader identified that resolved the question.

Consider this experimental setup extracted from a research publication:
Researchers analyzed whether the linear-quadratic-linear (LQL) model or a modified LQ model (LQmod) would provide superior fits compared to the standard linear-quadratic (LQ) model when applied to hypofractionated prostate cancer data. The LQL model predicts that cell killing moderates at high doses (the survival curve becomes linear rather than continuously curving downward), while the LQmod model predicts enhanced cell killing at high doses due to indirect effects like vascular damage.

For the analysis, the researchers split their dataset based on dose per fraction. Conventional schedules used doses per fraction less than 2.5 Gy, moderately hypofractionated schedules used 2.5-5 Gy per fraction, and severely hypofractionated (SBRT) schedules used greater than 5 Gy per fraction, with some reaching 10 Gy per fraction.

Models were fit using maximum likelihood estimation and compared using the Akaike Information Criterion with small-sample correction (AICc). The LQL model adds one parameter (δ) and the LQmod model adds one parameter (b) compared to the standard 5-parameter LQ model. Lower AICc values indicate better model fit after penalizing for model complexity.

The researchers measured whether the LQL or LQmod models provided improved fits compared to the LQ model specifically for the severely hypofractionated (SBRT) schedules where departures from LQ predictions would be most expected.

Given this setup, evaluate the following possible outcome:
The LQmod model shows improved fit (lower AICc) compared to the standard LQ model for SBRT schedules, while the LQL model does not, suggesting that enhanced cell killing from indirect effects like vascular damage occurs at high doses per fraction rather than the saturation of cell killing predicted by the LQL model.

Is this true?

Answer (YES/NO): NO